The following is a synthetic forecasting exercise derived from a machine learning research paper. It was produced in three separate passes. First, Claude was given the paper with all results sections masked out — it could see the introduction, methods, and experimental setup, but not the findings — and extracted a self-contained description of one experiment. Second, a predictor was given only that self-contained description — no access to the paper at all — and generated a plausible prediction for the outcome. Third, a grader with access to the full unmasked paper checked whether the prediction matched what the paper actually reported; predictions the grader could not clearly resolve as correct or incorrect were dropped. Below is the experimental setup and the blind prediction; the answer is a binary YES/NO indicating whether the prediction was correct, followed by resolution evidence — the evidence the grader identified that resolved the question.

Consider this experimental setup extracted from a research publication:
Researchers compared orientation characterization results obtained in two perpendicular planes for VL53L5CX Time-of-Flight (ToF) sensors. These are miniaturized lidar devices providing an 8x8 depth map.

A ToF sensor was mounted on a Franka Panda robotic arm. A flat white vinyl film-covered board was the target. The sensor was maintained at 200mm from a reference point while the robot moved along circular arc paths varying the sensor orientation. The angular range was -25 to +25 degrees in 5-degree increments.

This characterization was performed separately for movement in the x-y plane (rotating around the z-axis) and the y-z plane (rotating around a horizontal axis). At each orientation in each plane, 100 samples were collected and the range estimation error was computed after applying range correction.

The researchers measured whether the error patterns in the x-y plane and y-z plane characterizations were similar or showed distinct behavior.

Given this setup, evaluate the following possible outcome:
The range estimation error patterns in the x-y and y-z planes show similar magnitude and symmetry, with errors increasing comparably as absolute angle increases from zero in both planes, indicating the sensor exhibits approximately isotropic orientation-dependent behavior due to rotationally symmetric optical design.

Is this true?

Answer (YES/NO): YES